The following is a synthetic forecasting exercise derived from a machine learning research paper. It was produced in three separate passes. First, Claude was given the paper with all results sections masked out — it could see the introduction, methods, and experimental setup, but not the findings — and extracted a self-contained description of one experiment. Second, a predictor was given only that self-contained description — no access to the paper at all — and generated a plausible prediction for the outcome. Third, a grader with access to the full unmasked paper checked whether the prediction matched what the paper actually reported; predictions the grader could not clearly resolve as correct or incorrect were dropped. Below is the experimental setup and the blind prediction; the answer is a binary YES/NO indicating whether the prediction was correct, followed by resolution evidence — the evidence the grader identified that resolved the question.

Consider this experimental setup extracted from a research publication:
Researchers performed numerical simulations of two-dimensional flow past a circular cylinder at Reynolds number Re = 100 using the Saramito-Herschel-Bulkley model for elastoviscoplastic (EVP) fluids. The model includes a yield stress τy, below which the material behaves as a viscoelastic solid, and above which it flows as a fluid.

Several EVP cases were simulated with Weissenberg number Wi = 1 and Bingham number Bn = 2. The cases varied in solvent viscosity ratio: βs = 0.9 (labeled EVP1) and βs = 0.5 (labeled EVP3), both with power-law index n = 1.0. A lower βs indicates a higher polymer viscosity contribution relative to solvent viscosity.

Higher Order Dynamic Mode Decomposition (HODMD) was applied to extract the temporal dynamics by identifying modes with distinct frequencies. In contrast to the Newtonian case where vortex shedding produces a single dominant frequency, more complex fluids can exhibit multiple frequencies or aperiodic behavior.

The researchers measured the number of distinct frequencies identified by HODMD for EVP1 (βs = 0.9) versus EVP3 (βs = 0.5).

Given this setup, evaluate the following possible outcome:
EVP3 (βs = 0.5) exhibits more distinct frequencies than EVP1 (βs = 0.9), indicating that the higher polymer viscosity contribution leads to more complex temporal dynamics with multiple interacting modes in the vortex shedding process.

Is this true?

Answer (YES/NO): YES